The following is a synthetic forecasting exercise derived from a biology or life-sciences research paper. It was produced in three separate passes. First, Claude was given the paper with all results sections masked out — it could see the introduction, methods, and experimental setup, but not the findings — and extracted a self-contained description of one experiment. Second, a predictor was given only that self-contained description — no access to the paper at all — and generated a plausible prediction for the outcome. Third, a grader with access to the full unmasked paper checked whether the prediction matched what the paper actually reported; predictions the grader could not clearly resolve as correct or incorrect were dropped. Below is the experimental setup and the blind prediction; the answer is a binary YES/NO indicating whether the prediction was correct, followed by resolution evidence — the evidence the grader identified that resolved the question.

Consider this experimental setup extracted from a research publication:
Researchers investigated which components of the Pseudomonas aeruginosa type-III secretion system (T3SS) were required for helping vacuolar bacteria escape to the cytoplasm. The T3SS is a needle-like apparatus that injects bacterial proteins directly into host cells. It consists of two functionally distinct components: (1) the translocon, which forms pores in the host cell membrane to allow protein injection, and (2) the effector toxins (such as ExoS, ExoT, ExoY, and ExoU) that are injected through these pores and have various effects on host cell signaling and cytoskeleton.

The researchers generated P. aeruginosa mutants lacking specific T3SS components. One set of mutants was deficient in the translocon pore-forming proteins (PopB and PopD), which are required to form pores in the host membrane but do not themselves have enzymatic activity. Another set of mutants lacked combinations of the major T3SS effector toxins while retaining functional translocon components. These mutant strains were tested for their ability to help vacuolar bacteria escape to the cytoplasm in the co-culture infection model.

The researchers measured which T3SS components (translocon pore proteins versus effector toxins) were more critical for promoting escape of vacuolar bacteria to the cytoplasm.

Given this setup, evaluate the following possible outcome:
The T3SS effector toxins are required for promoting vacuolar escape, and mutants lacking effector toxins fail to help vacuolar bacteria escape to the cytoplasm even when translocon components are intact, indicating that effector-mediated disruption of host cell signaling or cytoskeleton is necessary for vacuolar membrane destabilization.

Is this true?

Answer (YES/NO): NO